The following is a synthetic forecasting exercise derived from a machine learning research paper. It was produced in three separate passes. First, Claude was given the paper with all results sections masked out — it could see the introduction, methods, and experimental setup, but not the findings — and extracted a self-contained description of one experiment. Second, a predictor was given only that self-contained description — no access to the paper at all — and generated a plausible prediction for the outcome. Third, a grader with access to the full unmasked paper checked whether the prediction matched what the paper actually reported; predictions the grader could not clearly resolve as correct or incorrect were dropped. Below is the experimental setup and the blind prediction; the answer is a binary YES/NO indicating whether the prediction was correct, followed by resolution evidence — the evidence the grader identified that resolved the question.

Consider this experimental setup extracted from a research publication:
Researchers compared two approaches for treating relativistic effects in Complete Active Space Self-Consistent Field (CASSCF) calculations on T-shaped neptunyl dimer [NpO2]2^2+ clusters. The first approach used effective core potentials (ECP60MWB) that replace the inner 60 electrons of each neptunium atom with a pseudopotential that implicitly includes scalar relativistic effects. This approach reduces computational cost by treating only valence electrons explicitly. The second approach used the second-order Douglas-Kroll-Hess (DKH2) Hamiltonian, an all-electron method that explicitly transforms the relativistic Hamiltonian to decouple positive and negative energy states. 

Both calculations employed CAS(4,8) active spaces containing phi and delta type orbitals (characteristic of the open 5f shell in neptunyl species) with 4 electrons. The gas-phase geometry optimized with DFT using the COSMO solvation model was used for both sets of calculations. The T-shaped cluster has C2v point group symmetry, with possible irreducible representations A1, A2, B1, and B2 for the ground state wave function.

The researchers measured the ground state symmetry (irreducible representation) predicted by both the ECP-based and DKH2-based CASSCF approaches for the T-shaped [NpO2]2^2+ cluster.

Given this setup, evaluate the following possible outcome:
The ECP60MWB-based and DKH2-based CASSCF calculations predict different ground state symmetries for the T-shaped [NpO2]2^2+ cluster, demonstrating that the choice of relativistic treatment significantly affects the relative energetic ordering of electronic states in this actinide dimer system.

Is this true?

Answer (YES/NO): YES